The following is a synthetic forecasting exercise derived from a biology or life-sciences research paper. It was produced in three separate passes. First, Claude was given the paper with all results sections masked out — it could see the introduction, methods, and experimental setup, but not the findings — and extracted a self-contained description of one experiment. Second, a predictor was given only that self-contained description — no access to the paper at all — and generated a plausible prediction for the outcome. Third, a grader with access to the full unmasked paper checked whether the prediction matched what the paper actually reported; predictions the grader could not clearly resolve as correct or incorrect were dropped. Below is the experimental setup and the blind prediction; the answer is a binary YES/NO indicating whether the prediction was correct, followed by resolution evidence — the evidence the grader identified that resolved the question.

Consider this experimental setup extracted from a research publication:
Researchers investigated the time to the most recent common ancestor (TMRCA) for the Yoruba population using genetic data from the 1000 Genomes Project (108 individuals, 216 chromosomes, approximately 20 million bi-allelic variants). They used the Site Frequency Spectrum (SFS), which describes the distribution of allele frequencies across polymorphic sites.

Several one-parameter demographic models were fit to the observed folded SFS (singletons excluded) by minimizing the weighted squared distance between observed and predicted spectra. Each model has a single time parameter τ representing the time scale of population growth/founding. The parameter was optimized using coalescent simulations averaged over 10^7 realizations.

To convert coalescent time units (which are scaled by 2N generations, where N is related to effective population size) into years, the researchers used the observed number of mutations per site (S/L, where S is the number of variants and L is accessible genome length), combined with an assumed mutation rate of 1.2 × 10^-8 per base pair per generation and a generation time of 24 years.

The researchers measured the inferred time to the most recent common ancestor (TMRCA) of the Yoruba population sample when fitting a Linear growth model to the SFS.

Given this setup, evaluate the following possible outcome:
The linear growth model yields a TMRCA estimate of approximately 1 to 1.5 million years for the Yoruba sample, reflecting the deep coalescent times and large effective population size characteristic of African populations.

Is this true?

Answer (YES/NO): NO